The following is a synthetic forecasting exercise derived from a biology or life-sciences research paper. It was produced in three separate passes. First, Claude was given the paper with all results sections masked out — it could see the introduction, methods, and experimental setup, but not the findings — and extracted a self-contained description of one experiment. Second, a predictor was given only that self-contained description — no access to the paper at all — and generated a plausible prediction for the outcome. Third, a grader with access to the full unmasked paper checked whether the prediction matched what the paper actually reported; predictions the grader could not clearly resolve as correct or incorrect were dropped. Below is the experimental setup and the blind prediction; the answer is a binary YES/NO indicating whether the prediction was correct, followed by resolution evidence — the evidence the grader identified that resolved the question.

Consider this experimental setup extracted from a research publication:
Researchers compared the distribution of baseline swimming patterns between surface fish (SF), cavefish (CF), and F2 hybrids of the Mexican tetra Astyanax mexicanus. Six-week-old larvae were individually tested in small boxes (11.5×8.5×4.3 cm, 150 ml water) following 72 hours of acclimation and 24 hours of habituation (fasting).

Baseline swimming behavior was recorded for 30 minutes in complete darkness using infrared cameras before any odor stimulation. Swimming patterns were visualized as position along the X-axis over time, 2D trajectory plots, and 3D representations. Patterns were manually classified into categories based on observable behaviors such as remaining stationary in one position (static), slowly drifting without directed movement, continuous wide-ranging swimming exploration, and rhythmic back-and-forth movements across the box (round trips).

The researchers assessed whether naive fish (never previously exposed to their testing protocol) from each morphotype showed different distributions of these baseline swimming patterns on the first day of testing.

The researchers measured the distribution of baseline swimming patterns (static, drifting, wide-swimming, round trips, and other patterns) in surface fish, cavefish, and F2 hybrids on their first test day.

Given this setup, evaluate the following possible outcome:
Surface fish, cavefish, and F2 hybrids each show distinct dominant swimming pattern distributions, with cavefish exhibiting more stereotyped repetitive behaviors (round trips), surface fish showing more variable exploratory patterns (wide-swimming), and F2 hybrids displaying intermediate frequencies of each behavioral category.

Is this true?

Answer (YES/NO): NO